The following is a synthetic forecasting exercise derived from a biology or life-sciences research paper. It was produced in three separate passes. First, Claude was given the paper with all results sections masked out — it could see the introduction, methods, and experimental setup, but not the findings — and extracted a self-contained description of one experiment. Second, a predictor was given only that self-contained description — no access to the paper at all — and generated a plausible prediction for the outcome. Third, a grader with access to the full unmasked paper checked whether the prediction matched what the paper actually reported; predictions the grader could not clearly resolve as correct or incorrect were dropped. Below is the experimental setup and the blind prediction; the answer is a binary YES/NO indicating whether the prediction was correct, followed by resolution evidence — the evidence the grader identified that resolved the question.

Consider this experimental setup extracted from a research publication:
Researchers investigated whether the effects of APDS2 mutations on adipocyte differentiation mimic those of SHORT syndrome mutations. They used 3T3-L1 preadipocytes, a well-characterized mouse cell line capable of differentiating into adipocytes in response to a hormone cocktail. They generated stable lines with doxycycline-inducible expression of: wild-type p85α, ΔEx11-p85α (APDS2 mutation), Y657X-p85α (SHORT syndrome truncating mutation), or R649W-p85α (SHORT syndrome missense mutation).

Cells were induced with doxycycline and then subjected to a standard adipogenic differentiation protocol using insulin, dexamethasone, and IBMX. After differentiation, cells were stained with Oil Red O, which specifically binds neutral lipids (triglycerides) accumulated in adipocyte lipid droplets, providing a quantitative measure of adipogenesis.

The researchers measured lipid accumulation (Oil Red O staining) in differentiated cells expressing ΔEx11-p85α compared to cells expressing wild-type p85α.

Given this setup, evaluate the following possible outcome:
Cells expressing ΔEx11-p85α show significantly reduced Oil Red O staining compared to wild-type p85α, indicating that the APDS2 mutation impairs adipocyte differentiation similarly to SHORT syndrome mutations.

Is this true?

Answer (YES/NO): YES